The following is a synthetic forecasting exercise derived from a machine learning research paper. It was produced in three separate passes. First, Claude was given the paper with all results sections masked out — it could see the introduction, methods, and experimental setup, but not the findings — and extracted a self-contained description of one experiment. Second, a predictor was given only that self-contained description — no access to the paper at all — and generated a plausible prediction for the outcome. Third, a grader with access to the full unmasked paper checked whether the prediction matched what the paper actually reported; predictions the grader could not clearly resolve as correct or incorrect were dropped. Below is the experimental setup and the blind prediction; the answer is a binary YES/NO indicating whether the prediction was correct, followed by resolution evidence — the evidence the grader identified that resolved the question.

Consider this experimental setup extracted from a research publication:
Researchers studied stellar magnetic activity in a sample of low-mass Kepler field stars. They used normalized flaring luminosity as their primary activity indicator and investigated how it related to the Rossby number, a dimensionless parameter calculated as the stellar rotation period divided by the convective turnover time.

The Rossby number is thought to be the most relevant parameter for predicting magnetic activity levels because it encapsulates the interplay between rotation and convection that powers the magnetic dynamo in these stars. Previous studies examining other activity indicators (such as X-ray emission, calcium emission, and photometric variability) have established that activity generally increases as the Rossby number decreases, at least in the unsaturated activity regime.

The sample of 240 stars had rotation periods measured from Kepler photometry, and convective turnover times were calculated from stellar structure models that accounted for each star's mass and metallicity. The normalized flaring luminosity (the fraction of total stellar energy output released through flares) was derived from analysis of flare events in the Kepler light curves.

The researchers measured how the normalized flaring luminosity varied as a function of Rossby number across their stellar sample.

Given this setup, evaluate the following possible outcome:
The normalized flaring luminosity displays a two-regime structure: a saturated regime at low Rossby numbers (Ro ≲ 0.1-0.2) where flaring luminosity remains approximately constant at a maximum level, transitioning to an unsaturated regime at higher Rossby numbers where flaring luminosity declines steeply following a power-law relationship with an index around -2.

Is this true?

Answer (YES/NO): NO